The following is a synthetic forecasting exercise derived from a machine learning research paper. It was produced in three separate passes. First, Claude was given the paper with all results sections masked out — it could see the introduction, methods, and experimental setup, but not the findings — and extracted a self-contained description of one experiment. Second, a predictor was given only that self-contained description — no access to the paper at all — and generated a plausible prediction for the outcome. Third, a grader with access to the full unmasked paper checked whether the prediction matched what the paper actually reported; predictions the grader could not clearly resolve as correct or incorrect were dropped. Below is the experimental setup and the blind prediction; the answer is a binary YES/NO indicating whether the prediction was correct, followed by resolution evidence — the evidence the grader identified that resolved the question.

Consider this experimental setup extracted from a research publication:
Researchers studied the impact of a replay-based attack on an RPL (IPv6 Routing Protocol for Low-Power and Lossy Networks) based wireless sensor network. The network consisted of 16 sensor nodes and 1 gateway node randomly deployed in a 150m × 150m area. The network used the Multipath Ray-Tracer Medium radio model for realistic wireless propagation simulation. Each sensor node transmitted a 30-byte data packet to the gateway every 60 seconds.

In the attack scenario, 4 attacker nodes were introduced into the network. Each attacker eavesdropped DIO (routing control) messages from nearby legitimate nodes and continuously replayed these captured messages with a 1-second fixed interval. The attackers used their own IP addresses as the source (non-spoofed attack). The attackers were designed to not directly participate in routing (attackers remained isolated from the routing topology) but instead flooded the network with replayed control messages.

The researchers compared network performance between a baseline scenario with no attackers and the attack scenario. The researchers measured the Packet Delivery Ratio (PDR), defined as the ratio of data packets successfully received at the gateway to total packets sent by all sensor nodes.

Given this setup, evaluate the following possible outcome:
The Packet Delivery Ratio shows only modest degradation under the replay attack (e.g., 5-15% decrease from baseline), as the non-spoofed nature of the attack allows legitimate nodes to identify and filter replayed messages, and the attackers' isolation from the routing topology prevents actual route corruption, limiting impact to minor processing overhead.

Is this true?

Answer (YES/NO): NO